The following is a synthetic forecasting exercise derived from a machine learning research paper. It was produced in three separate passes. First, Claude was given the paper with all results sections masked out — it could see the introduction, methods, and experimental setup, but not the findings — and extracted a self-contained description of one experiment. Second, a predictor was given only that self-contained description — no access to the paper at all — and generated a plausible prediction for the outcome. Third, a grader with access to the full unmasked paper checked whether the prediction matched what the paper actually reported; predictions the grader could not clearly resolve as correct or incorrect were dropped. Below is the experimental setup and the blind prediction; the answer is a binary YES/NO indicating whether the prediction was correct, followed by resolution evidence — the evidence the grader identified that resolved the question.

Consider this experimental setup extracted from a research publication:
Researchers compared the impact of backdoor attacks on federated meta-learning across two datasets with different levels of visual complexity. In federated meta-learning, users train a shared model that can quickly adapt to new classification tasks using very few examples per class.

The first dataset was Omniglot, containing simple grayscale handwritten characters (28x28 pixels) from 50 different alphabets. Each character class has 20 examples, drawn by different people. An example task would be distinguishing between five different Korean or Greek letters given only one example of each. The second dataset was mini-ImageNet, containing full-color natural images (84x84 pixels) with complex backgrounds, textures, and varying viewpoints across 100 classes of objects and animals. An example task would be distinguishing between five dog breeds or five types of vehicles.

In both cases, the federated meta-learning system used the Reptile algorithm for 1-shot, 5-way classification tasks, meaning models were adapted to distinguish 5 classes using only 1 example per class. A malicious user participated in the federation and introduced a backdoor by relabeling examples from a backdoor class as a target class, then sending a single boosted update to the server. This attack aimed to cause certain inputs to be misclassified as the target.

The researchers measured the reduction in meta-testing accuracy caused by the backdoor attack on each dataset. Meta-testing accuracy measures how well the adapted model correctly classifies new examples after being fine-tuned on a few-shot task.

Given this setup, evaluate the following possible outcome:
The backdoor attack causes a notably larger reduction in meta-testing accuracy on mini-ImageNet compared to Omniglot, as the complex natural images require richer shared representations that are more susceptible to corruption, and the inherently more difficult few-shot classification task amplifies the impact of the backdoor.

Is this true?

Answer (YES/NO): YES